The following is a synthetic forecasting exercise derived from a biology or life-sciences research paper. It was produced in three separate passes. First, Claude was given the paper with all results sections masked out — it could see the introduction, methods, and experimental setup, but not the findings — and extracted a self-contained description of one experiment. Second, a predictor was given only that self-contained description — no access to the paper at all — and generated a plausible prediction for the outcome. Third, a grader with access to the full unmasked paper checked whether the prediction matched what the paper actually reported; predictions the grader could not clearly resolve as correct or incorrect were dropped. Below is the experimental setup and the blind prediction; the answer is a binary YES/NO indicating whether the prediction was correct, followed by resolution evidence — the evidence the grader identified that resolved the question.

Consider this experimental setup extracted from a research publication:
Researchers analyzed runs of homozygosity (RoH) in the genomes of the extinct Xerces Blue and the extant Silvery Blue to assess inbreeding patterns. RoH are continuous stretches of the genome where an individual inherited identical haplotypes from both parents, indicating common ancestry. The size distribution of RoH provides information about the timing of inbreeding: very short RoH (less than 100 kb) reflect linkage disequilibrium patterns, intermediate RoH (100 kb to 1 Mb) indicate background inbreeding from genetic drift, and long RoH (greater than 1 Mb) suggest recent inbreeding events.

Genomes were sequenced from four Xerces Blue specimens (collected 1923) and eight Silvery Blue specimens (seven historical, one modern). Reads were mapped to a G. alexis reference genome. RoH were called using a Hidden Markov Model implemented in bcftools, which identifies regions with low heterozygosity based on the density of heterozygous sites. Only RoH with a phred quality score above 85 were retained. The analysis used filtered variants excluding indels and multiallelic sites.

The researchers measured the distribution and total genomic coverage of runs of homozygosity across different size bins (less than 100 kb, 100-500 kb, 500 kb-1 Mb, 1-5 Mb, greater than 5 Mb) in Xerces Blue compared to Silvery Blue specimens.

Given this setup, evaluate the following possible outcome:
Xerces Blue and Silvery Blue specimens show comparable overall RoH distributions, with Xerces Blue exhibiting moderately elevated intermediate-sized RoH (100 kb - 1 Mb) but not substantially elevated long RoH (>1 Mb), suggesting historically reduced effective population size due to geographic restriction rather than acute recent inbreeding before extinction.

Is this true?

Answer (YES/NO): NO